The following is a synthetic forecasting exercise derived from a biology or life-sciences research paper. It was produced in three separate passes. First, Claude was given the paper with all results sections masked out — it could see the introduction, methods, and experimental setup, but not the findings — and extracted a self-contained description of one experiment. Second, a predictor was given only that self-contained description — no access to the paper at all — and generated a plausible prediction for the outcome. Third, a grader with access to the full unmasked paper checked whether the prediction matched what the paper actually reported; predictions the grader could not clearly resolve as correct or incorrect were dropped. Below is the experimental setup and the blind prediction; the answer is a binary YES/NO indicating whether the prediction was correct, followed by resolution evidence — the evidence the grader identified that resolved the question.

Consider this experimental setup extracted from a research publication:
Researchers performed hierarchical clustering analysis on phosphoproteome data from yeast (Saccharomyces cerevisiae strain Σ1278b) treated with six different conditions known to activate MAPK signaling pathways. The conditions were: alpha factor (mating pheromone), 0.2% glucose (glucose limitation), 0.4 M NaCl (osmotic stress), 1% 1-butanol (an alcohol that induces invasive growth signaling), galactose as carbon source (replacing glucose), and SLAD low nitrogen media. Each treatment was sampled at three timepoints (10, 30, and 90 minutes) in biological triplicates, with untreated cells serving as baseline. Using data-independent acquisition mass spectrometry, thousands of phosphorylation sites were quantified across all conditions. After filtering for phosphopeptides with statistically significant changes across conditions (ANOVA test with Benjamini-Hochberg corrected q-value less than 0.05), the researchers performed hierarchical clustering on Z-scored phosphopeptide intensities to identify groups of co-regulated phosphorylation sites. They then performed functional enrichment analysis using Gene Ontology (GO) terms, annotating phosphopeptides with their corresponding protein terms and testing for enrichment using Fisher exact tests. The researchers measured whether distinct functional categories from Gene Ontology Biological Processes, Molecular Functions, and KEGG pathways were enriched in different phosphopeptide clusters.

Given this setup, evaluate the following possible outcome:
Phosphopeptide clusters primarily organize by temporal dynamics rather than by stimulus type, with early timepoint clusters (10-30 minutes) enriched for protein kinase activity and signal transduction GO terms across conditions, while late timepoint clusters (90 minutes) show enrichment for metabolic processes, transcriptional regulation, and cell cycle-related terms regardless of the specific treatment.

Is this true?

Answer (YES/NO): NO